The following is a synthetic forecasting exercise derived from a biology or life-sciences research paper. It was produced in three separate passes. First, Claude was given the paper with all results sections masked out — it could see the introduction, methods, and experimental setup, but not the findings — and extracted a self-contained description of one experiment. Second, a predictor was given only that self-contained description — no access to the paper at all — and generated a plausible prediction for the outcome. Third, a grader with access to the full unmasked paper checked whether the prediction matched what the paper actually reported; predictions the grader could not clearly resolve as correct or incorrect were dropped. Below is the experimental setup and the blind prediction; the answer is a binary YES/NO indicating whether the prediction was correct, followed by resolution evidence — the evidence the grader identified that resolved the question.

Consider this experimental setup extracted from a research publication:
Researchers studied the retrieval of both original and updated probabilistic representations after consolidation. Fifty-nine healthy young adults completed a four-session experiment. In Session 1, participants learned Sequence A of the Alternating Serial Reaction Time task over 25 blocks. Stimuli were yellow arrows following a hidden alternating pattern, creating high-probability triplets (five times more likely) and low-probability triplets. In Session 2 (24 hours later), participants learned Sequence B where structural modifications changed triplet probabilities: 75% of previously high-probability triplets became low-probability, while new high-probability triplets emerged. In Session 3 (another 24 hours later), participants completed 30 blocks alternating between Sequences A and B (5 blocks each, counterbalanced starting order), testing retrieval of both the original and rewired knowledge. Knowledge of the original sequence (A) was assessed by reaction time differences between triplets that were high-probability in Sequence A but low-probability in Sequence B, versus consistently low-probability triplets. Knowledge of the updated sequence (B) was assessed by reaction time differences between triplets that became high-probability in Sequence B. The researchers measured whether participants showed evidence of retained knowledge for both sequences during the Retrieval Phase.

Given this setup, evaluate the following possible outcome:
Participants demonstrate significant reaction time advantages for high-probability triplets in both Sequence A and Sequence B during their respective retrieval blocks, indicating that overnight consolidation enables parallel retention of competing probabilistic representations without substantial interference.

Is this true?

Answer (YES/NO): YES